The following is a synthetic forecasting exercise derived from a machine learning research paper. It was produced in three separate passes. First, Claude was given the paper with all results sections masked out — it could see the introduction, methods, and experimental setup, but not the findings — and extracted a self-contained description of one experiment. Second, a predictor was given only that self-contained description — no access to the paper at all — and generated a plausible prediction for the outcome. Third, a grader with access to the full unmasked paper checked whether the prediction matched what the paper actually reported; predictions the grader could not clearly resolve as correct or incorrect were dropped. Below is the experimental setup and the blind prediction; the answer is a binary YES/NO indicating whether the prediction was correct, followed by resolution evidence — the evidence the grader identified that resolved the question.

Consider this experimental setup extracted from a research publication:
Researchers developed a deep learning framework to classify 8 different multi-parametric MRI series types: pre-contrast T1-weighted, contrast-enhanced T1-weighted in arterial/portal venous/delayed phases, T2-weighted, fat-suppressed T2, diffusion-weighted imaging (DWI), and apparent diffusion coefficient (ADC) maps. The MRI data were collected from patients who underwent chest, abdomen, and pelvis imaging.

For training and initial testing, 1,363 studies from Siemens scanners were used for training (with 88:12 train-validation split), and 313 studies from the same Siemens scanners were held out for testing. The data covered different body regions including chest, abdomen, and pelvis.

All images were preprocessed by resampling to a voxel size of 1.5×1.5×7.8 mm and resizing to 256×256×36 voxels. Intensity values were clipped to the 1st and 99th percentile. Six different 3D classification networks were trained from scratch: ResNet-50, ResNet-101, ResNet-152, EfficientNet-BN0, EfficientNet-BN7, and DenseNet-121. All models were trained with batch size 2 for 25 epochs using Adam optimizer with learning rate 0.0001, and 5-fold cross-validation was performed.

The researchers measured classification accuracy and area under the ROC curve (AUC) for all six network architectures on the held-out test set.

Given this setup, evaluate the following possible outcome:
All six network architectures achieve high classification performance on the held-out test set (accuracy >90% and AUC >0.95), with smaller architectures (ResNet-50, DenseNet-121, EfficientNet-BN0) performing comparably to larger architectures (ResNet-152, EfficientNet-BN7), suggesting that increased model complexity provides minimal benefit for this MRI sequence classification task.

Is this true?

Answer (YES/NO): NO